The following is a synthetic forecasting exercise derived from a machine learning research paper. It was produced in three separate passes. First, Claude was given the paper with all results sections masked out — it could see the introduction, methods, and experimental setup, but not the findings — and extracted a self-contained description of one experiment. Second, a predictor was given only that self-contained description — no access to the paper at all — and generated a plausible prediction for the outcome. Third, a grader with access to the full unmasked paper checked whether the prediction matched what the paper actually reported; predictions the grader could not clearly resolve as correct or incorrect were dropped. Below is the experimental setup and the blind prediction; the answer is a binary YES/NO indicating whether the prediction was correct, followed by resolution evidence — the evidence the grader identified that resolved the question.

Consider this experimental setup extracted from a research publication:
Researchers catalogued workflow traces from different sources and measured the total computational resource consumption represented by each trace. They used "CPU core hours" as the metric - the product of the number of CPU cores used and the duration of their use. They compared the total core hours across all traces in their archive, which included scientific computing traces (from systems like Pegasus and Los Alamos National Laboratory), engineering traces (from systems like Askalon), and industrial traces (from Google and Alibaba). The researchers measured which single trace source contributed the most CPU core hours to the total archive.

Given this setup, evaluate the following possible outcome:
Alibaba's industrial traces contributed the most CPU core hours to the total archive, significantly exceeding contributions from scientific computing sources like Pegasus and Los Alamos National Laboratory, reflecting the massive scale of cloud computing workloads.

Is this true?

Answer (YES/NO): YES